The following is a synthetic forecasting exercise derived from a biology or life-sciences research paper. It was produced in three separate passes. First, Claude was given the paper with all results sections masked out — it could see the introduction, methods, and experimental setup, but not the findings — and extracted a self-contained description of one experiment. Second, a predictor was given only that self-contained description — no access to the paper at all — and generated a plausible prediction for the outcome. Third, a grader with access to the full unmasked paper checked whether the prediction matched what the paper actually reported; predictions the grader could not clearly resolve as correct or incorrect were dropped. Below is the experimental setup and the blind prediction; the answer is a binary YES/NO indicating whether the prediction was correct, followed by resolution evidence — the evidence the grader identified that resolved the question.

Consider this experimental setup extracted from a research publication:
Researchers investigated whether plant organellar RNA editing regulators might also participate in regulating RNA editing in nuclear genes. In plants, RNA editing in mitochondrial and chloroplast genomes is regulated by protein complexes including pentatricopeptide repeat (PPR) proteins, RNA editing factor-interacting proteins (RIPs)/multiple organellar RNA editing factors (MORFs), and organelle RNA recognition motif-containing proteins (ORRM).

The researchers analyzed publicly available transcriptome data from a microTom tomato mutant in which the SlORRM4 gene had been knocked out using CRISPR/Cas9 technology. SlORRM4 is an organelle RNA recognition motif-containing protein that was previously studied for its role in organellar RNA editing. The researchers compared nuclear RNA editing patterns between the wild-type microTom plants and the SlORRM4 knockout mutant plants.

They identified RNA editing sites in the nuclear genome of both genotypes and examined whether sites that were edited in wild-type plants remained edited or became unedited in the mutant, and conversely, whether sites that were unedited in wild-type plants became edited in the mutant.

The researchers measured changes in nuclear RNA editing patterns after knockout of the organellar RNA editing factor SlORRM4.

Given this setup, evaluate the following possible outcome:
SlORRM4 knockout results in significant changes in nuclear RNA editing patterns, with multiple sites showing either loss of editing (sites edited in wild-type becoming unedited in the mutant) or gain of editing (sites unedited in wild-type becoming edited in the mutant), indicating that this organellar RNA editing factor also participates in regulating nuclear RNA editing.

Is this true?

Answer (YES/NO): YES